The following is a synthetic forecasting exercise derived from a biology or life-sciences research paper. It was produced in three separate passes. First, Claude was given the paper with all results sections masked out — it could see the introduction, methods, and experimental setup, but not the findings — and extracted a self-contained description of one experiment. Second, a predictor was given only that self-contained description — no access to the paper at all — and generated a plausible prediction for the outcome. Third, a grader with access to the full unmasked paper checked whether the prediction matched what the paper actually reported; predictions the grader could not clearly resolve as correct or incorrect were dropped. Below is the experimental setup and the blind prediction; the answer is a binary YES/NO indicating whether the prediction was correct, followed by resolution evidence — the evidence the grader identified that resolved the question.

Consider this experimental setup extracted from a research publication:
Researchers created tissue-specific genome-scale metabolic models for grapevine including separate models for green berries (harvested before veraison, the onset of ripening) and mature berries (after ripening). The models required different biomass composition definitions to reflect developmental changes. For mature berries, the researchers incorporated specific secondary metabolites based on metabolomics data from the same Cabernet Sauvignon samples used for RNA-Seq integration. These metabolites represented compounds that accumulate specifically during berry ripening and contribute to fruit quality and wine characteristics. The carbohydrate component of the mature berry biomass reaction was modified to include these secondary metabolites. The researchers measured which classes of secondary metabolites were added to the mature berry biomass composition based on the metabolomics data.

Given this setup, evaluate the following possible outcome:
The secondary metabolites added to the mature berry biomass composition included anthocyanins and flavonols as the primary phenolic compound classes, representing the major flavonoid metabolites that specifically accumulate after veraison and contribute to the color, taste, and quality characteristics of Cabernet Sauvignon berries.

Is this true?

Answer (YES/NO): NO